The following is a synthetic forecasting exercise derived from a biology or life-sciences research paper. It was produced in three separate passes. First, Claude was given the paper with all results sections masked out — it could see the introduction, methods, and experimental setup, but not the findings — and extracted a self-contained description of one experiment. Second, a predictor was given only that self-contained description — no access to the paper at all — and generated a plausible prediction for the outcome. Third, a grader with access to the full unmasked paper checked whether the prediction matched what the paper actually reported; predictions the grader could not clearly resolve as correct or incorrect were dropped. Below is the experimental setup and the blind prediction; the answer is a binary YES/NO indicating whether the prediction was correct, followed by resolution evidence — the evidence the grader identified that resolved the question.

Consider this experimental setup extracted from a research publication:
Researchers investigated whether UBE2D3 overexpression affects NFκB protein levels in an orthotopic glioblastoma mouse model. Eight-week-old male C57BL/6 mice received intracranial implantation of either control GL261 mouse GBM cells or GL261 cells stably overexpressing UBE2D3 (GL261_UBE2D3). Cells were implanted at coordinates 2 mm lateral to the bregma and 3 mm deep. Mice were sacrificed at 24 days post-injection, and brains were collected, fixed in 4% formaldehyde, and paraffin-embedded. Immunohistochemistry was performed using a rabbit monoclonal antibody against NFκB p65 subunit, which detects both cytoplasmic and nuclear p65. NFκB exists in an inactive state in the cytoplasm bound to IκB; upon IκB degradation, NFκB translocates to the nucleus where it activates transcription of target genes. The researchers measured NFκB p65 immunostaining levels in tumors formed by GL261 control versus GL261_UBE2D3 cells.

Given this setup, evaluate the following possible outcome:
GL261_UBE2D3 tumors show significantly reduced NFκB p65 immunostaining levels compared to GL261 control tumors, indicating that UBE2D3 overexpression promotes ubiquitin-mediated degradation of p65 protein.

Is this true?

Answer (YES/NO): NO